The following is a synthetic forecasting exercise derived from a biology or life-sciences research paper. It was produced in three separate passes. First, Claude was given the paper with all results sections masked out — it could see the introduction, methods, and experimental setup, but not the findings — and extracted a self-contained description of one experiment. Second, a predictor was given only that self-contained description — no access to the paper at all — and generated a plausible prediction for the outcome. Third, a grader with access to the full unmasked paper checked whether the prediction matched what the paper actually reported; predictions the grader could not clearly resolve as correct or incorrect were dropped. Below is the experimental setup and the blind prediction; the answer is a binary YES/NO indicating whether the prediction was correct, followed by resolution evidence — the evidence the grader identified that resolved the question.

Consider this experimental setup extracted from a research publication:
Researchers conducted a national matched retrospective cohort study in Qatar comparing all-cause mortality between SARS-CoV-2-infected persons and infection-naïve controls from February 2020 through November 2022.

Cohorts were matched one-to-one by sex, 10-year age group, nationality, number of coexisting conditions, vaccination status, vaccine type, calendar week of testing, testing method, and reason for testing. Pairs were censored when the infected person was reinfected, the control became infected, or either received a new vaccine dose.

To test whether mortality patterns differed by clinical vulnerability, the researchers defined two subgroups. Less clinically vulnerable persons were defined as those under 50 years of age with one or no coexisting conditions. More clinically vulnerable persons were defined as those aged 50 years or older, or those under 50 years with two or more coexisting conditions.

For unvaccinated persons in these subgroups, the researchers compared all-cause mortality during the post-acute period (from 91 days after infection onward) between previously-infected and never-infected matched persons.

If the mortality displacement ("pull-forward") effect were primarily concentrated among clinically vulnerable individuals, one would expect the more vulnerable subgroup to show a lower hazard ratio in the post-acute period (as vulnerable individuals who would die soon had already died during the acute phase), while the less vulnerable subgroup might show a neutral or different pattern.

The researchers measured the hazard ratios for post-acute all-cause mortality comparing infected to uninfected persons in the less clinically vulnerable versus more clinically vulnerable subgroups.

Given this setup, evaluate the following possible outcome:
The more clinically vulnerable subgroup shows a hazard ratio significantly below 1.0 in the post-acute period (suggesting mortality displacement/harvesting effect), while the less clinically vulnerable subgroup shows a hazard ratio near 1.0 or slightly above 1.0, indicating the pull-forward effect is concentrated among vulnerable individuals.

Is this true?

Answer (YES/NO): YES